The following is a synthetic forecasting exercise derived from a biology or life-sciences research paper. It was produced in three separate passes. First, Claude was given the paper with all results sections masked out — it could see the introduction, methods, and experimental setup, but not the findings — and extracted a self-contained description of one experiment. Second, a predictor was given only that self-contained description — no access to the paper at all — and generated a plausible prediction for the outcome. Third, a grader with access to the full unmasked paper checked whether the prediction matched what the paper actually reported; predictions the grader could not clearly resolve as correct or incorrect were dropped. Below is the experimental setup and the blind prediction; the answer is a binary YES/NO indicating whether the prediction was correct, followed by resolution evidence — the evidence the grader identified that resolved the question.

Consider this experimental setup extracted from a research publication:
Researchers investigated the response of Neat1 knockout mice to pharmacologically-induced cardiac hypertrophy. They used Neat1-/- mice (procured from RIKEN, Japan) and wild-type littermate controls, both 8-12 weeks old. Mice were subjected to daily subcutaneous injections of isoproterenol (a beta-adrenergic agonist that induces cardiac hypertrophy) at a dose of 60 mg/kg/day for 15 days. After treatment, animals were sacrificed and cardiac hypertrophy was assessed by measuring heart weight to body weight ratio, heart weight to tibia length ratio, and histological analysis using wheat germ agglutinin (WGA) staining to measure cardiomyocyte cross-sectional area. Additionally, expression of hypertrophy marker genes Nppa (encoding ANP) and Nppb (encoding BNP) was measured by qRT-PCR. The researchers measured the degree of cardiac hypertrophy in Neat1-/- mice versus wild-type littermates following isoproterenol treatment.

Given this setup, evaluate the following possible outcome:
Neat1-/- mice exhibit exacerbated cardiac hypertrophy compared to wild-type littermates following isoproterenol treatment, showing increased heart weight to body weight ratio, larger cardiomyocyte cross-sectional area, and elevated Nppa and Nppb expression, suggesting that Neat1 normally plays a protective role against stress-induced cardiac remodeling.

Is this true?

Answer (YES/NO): NO